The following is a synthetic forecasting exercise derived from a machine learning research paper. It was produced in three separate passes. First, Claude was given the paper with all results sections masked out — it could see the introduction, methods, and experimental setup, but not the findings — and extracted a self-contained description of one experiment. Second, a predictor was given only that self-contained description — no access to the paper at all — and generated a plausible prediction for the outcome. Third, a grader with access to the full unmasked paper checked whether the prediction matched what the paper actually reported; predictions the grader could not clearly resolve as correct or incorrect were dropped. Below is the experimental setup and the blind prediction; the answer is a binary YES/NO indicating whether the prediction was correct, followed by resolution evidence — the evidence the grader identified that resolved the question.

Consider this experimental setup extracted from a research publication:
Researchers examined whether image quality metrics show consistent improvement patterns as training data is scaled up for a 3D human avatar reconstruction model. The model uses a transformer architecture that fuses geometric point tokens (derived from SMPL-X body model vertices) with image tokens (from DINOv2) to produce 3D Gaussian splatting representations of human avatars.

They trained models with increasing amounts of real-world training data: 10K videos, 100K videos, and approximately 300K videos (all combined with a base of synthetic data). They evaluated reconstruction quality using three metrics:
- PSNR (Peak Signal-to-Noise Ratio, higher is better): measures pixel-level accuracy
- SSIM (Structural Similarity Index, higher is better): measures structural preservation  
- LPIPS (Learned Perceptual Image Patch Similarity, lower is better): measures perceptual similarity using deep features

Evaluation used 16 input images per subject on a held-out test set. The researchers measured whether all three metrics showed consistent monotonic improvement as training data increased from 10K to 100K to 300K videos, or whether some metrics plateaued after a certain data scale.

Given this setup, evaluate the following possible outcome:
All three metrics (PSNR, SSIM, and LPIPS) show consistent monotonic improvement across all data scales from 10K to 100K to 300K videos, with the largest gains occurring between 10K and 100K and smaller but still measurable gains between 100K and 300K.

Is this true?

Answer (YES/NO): NO